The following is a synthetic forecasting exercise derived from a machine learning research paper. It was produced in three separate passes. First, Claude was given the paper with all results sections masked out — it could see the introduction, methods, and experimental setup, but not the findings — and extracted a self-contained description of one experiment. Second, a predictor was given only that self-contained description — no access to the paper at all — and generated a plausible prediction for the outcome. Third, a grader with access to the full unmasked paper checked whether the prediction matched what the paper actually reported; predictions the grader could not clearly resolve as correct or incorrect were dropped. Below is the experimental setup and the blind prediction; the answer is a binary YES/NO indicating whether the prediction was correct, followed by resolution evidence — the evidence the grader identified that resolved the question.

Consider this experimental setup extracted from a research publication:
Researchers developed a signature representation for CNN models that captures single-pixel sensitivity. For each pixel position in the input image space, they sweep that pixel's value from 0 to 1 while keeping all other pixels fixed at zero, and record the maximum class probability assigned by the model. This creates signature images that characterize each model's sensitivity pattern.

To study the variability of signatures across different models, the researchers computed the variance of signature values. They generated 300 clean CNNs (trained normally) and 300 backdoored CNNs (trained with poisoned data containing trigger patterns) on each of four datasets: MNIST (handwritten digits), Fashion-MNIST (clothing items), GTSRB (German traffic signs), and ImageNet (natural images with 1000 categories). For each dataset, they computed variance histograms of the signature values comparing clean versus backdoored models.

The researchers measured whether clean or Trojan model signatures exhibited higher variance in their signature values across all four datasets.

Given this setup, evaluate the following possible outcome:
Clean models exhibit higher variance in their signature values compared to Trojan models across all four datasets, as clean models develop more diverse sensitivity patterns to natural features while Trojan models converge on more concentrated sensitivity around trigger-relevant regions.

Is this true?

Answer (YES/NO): NO